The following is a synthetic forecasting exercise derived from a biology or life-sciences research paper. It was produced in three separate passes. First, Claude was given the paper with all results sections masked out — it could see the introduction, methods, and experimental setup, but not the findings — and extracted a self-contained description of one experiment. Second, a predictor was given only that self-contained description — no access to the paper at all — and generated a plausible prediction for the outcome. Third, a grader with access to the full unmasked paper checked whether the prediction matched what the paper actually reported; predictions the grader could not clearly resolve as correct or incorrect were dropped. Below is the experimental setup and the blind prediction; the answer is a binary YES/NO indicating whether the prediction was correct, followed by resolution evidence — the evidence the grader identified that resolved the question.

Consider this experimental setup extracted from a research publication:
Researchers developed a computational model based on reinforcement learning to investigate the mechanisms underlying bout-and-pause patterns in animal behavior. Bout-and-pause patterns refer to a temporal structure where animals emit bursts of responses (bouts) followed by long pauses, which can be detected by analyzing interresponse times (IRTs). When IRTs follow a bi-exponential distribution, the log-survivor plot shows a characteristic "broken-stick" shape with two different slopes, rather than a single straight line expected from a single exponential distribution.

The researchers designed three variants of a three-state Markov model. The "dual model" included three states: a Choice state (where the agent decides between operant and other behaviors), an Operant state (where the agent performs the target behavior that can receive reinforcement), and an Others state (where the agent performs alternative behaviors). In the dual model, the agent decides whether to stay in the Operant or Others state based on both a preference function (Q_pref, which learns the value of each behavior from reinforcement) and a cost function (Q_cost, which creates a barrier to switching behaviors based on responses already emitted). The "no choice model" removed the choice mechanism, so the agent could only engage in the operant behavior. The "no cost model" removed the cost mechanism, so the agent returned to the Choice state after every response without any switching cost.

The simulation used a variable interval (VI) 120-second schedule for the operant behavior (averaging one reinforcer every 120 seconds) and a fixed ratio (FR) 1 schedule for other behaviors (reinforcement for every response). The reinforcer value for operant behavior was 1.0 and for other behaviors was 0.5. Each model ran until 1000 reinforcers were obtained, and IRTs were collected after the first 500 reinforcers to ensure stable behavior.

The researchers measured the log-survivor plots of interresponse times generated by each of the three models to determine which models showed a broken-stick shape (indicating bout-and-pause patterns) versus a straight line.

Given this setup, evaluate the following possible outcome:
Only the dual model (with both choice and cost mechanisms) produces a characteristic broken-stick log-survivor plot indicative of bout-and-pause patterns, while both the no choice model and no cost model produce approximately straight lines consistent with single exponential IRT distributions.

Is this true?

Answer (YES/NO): YES